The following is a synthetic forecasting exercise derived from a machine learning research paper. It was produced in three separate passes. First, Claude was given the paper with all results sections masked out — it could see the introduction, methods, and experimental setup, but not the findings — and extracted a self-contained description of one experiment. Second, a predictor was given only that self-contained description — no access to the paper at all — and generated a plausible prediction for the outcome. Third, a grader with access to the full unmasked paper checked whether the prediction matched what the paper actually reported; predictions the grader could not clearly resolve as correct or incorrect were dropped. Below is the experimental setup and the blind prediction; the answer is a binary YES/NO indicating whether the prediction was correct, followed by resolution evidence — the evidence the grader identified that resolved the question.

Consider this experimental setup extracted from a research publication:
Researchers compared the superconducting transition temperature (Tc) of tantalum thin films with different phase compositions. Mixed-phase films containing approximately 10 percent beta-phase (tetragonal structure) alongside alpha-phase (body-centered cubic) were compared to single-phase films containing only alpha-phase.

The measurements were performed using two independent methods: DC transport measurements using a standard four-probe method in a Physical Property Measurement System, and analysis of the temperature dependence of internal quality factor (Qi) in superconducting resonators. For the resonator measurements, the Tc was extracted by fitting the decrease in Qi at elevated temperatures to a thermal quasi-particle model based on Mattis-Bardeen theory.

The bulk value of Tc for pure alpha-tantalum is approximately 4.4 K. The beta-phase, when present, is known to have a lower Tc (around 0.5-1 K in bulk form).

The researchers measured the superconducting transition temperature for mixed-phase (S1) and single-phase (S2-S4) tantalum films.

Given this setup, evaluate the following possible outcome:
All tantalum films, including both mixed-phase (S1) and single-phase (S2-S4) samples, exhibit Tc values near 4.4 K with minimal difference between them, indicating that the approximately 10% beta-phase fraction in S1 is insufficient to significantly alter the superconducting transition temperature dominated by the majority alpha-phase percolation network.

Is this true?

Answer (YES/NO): YES